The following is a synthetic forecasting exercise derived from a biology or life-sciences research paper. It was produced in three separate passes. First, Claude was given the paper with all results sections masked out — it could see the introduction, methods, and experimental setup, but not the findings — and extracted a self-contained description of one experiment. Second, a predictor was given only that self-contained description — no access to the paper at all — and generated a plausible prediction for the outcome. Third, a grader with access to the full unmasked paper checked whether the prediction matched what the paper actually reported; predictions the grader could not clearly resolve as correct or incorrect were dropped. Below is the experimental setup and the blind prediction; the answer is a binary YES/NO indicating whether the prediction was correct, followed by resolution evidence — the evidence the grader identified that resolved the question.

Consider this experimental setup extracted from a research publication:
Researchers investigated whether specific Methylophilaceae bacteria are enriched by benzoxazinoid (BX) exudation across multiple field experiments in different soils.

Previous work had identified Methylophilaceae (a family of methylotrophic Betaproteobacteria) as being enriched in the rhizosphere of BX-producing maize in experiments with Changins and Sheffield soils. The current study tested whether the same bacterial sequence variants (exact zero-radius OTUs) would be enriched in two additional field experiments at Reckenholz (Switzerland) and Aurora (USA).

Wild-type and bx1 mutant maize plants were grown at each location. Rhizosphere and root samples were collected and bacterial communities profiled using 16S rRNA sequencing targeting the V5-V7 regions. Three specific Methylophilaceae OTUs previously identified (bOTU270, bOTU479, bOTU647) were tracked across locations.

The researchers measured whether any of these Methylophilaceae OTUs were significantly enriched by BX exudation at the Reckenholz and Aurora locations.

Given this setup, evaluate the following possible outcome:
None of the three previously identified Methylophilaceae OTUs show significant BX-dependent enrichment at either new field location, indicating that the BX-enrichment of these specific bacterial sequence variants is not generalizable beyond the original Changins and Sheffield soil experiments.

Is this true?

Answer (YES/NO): NO